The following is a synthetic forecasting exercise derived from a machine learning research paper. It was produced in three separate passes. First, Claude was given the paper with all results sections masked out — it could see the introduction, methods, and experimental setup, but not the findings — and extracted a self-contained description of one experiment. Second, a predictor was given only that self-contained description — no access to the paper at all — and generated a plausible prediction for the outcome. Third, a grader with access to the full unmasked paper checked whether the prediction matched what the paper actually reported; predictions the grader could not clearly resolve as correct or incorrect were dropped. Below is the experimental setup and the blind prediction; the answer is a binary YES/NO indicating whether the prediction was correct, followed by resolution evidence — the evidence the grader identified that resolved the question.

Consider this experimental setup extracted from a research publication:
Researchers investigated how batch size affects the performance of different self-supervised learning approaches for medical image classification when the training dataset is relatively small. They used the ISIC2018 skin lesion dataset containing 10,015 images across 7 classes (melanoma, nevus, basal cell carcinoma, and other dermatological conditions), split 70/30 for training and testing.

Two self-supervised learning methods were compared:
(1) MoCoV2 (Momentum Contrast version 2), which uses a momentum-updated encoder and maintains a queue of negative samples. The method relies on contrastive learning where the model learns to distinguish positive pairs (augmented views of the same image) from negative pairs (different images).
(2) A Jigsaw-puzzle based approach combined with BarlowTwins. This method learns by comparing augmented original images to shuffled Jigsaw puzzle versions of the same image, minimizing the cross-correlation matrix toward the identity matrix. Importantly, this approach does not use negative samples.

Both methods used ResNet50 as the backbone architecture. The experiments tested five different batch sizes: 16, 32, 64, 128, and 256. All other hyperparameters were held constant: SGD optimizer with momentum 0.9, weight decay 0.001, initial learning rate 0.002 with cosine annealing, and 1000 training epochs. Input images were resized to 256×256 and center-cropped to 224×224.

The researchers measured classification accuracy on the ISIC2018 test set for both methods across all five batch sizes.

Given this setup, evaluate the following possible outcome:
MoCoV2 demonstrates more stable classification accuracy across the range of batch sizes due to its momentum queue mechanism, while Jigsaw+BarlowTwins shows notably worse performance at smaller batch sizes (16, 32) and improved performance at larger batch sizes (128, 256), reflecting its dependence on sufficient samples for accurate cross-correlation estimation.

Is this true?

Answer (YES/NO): NO